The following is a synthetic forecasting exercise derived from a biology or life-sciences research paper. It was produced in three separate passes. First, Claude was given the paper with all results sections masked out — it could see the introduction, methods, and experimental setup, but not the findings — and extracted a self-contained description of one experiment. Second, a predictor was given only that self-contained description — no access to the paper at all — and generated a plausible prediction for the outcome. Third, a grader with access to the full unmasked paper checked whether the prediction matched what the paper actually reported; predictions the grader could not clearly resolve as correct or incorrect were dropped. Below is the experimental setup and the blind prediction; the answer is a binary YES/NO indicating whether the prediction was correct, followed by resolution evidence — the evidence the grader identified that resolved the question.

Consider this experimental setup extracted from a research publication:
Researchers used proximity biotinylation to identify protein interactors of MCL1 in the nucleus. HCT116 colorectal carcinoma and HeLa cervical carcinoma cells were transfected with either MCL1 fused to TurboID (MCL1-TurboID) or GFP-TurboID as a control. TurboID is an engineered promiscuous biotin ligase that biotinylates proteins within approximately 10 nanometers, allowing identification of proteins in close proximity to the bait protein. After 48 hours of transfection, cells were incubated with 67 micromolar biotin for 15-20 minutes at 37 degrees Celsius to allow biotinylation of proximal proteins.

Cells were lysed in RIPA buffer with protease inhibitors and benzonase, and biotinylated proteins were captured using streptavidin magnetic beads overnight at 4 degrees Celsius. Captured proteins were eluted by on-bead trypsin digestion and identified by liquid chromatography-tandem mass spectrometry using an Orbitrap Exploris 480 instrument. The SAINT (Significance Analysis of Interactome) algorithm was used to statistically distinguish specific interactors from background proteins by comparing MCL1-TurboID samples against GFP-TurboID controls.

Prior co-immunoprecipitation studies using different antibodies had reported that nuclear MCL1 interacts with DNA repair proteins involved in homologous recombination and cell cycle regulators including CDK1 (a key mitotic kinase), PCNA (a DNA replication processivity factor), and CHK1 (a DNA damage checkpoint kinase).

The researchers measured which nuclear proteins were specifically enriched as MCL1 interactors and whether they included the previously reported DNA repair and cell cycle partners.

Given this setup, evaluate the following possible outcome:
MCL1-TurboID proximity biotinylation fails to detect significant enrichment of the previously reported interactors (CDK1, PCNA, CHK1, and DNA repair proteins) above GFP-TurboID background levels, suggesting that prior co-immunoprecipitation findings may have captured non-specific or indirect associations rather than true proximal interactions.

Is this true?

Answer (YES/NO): YES